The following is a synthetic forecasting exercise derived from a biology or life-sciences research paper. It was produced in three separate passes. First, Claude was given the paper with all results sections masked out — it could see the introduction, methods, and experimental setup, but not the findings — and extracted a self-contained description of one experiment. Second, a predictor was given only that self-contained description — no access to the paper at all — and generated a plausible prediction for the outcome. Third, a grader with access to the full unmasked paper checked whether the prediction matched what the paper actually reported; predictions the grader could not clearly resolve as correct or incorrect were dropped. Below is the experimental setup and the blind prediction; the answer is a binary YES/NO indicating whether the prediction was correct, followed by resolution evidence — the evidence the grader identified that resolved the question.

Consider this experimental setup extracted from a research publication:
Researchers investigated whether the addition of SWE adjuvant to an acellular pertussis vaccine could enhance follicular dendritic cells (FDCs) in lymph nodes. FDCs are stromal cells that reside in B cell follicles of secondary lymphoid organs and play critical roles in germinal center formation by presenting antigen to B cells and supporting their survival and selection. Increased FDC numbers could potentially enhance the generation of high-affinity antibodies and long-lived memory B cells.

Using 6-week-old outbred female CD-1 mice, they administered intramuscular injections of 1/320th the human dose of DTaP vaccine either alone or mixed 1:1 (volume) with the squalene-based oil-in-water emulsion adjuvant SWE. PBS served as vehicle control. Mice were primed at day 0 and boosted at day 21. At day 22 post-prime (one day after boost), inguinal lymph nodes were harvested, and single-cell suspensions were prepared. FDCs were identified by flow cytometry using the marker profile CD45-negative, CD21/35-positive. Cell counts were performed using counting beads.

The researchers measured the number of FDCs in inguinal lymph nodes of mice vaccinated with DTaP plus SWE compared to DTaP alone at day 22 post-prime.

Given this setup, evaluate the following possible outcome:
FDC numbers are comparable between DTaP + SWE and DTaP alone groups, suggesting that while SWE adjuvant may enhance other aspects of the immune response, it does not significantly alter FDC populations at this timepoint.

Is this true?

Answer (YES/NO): NO